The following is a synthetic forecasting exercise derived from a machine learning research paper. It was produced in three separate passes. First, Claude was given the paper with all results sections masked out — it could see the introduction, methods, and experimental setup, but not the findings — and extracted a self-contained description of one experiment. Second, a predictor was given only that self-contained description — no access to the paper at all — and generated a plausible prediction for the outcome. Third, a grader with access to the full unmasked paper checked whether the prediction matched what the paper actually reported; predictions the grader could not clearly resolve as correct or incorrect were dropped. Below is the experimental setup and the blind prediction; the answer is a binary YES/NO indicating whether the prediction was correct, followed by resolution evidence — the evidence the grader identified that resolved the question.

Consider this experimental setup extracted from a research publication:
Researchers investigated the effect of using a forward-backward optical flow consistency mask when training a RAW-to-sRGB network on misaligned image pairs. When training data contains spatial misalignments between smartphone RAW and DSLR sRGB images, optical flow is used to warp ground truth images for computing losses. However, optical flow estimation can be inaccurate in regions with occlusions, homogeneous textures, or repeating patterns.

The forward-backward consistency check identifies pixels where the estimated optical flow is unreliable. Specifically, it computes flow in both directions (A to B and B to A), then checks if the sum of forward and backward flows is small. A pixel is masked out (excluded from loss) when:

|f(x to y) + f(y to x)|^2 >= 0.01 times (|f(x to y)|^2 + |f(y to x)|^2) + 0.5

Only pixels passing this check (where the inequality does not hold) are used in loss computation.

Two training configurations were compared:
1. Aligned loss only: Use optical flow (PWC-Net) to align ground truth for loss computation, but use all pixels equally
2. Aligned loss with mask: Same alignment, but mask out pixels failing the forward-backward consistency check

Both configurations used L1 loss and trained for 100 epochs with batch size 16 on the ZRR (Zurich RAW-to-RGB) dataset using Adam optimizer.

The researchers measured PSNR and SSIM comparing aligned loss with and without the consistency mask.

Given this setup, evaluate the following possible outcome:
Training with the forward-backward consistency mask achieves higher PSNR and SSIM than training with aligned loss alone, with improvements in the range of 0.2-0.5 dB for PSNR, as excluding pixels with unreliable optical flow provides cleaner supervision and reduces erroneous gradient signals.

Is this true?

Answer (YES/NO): NO